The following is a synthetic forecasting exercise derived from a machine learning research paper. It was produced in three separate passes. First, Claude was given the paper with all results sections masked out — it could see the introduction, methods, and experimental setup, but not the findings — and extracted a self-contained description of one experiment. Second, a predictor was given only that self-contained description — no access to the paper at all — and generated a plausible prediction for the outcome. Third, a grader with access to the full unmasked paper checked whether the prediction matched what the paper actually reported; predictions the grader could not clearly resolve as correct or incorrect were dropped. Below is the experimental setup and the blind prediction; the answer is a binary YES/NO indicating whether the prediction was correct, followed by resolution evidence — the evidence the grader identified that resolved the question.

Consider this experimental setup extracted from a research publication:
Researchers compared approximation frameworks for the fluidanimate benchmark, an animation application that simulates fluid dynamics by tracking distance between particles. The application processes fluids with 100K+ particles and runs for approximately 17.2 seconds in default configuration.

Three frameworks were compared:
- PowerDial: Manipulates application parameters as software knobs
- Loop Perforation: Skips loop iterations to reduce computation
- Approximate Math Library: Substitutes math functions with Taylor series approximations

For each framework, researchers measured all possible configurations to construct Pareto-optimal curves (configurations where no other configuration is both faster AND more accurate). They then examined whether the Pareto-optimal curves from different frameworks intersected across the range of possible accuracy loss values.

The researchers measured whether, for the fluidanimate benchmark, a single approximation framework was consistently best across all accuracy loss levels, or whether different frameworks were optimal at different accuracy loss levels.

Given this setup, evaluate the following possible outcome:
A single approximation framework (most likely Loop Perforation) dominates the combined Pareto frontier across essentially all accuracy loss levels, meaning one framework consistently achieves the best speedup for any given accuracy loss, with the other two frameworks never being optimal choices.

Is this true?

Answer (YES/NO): NO